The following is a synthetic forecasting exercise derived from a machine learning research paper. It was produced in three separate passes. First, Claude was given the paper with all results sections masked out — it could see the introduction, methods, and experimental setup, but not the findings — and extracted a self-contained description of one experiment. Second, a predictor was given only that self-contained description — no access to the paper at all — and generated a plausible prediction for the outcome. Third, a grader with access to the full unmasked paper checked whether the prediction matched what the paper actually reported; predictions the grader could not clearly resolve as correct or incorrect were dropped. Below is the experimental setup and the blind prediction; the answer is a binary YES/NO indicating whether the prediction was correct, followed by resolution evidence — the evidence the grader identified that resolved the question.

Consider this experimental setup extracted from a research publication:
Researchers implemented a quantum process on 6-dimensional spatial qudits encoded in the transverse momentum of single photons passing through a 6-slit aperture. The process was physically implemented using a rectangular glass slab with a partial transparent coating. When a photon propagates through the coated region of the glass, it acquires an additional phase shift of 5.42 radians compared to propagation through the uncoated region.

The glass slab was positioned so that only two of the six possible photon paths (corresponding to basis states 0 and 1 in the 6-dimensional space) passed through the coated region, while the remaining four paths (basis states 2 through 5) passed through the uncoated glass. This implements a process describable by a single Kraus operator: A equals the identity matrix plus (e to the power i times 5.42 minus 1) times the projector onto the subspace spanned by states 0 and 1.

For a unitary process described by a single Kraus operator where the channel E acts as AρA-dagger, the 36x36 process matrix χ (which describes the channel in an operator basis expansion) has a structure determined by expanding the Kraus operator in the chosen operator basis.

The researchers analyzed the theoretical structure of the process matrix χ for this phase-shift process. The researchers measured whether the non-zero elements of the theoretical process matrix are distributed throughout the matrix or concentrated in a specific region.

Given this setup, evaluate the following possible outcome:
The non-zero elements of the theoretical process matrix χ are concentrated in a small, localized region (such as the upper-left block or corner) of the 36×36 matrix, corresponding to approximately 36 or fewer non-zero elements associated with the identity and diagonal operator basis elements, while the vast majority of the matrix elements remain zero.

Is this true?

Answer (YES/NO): YES